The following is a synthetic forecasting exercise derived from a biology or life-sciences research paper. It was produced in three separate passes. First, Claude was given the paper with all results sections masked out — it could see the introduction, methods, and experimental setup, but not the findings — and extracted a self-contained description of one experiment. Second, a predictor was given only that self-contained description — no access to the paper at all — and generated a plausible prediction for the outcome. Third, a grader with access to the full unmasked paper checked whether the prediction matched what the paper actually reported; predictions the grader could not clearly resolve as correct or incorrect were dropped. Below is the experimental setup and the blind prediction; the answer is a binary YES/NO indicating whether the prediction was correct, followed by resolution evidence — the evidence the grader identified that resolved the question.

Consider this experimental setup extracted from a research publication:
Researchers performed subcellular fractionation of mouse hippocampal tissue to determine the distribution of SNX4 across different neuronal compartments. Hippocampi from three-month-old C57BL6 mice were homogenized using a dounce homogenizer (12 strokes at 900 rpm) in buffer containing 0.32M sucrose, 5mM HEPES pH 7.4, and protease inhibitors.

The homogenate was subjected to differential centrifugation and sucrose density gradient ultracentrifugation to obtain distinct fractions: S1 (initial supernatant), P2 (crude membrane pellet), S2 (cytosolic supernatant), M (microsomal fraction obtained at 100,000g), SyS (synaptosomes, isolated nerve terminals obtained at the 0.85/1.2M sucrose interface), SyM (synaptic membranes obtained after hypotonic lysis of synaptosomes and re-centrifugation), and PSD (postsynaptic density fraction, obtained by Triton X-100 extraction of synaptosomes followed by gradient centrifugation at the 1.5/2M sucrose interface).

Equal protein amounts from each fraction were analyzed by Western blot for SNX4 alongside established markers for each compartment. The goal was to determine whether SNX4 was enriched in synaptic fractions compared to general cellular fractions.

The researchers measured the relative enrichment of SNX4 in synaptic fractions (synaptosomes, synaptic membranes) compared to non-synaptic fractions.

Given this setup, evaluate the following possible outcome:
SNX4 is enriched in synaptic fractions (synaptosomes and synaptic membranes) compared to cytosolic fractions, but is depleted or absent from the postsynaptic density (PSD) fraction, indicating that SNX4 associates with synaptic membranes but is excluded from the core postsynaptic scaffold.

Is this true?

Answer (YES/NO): YES